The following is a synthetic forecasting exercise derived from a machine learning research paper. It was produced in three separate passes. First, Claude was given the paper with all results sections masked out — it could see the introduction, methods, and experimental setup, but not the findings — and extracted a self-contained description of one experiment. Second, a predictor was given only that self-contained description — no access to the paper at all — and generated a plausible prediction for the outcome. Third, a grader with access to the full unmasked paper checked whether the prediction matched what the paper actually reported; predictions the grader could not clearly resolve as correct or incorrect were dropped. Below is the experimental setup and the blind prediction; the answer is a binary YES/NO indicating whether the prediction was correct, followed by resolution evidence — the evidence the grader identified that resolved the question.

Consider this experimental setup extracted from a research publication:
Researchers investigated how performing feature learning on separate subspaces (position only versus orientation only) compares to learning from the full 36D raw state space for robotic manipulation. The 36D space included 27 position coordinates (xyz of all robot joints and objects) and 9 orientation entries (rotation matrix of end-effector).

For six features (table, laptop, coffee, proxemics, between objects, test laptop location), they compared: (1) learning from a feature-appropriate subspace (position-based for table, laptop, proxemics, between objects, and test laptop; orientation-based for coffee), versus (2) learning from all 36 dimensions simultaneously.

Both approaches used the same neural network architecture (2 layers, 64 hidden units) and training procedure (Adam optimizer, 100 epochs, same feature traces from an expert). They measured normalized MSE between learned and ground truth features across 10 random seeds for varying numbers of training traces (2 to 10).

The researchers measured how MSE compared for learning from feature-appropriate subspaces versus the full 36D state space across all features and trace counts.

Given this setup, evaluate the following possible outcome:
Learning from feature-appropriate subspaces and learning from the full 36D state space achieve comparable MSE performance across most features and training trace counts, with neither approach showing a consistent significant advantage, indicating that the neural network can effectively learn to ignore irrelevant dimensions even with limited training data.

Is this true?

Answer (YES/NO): NO